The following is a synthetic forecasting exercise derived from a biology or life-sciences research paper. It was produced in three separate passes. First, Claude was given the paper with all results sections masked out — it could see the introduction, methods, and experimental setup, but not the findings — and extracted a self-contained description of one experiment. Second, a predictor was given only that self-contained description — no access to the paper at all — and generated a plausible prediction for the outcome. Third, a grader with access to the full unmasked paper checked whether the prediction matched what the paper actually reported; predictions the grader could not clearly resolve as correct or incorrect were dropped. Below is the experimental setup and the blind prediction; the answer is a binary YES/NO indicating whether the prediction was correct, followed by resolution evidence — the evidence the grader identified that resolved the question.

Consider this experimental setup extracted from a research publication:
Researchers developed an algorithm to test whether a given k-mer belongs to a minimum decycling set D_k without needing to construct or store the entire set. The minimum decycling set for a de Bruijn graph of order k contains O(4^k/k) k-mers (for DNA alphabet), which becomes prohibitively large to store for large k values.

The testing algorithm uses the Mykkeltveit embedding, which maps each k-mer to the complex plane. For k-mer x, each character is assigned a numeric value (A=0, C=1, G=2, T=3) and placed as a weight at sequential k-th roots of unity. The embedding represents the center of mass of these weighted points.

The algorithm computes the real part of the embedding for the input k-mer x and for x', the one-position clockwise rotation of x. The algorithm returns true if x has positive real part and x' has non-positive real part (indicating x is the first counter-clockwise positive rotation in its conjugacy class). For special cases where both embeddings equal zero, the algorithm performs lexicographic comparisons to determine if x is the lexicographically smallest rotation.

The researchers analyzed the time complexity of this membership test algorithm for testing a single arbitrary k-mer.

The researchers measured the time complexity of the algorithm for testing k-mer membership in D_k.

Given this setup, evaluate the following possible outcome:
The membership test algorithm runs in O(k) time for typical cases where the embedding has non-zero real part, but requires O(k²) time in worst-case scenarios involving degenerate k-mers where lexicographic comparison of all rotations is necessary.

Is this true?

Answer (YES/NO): NO